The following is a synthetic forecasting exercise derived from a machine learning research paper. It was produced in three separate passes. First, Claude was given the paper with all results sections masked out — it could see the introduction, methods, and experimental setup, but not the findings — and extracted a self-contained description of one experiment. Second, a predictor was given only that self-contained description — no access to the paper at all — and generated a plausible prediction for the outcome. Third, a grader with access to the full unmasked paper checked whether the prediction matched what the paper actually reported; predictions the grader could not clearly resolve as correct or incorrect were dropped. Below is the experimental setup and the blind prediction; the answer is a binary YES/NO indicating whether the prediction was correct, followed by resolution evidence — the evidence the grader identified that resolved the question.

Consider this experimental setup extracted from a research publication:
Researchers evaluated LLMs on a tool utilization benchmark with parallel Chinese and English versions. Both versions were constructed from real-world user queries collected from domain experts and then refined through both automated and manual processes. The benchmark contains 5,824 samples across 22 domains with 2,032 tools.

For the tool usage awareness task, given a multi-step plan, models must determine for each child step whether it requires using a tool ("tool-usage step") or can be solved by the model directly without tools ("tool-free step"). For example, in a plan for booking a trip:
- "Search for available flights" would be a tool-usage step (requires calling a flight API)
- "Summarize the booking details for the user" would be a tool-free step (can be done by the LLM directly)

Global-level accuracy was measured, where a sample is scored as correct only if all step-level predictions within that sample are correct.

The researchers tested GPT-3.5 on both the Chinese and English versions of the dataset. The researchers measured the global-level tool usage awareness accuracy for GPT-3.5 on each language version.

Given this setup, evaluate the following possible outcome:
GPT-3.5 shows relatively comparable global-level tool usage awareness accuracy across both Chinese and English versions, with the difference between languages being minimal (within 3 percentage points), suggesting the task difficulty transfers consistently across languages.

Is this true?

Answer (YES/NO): NO